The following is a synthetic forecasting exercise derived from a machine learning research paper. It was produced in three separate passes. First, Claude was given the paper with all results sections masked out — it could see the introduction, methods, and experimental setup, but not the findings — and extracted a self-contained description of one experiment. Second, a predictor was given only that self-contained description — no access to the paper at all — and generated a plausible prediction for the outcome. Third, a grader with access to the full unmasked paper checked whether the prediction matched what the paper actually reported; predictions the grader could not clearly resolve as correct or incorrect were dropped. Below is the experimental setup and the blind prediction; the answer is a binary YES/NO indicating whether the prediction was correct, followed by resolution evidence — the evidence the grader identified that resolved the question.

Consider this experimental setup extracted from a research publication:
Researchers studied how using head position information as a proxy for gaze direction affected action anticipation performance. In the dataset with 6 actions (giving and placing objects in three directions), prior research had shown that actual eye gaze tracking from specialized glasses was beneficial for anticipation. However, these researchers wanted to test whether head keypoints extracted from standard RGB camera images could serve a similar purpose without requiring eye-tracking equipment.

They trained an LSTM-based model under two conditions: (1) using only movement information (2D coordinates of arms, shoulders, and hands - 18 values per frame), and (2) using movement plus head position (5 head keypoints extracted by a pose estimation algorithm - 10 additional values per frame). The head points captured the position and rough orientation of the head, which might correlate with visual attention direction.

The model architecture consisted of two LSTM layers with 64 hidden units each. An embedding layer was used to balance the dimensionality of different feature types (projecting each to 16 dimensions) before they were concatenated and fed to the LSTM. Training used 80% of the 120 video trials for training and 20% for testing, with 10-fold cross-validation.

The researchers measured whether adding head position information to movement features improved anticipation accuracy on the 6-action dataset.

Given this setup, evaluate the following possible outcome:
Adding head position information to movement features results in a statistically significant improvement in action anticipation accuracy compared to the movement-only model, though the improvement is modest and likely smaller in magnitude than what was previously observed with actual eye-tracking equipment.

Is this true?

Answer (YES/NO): NO